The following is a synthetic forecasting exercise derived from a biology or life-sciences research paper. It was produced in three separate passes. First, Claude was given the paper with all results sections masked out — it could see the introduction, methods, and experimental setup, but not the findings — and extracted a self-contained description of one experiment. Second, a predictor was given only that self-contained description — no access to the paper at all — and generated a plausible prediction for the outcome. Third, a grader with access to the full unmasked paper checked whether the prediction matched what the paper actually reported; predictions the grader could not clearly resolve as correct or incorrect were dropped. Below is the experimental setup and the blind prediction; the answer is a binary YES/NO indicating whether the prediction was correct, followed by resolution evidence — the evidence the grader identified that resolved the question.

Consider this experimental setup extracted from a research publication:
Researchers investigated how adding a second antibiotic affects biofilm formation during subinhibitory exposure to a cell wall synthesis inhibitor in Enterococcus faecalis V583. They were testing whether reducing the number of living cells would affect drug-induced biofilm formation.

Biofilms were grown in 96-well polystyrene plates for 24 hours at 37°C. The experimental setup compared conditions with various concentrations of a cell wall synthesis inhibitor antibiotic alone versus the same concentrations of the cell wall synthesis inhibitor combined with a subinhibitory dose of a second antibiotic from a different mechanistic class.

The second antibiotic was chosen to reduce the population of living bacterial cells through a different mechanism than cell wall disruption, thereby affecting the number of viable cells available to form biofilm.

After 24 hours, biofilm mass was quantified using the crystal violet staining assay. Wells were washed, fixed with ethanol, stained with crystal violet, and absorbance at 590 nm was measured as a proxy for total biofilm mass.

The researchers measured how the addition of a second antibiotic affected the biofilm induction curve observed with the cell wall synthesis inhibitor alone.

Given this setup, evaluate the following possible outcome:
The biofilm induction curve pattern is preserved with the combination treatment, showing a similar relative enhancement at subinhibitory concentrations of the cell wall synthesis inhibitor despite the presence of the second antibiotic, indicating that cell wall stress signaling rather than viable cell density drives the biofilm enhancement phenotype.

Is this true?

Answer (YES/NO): NO